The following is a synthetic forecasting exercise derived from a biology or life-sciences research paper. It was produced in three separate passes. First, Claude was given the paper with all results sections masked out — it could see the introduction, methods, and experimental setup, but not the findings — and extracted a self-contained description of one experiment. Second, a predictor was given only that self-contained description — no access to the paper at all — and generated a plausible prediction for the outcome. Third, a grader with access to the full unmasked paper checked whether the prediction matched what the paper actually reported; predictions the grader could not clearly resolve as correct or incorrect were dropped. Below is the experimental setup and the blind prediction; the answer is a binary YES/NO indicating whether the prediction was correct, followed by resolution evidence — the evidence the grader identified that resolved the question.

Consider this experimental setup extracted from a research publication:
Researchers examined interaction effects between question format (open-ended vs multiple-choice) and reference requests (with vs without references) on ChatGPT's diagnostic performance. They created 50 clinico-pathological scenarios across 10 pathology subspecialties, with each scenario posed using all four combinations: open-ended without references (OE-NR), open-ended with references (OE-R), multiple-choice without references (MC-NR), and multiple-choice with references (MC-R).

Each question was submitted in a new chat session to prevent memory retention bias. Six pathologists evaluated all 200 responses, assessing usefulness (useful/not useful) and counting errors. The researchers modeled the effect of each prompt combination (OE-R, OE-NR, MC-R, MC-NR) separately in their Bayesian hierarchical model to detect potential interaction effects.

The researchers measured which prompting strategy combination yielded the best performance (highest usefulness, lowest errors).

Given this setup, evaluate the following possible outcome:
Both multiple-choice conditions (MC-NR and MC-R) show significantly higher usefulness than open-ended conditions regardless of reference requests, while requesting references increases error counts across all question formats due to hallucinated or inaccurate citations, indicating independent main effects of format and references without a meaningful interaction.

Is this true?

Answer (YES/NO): NO